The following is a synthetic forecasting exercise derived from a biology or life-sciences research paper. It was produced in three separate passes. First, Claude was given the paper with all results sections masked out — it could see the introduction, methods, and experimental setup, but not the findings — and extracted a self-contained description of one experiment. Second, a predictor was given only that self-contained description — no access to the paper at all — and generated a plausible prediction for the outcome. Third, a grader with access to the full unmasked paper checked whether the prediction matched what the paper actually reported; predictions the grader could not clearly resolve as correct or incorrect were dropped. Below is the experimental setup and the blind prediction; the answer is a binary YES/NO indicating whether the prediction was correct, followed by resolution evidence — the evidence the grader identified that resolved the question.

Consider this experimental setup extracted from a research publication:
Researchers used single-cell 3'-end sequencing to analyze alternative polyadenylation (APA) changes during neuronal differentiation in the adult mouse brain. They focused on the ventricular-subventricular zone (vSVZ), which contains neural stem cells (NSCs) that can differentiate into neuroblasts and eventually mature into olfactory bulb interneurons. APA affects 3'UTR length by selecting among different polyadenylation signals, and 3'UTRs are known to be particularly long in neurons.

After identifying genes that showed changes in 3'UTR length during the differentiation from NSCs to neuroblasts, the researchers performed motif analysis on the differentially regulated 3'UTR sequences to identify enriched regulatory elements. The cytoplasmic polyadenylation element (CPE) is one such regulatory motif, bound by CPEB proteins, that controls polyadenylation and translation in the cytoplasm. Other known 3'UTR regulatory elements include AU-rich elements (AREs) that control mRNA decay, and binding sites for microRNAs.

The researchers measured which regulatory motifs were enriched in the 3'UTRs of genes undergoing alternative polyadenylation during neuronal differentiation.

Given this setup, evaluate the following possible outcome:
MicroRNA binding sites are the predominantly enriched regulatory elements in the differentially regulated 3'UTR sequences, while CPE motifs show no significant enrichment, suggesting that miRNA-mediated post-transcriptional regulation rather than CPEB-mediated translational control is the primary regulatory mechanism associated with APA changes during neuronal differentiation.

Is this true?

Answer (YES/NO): NO